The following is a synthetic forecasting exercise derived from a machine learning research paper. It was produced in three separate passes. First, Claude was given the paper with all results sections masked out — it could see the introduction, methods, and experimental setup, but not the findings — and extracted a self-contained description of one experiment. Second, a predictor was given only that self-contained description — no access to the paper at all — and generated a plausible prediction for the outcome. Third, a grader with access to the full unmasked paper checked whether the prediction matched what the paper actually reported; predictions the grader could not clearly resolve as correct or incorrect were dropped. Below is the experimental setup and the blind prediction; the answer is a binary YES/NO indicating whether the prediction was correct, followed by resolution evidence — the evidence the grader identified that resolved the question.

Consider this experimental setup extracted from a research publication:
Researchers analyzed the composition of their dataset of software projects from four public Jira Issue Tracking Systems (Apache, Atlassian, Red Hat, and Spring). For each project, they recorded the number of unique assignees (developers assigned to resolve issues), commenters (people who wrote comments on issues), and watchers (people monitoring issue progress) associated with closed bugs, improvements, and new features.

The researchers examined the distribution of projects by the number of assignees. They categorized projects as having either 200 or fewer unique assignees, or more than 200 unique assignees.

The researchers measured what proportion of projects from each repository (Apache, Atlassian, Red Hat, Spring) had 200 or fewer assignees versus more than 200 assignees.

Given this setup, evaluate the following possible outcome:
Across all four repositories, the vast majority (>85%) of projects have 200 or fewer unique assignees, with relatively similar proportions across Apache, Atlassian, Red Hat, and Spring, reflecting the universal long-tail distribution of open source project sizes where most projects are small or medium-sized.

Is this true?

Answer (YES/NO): NO